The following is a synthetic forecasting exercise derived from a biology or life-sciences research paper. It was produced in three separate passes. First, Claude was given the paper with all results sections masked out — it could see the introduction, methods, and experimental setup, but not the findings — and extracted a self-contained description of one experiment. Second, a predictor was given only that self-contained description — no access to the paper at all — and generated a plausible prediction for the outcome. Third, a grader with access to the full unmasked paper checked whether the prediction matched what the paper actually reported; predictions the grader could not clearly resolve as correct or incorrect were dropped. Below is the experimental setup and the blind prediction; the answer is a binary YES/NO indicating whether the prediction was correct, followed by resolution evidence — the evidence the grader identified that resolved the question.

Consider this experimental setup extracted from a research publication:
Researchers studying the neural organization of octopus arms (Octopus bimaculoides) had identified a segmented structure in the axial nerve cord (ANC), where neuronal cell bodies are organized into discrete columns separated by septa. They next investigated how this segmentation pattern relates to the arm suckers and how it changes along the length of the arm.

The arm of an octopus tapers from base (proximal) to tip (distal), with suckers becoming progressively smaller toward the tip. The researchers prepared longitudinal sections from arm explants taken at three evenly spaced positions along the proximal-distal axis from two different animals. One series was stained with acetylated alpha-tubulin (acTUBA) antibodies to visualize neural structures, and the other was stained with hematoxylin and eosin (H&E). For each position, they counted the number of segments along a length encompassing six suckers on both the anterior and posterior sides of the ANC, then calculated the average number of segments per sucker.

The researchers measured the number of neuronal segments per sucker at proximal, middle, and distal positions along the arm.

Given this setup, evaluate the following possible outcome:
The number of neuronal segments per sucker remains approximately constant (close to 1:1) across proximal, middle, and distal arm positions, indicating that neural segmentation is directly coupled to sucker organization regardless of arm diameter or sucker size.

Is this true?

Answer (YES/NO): NO